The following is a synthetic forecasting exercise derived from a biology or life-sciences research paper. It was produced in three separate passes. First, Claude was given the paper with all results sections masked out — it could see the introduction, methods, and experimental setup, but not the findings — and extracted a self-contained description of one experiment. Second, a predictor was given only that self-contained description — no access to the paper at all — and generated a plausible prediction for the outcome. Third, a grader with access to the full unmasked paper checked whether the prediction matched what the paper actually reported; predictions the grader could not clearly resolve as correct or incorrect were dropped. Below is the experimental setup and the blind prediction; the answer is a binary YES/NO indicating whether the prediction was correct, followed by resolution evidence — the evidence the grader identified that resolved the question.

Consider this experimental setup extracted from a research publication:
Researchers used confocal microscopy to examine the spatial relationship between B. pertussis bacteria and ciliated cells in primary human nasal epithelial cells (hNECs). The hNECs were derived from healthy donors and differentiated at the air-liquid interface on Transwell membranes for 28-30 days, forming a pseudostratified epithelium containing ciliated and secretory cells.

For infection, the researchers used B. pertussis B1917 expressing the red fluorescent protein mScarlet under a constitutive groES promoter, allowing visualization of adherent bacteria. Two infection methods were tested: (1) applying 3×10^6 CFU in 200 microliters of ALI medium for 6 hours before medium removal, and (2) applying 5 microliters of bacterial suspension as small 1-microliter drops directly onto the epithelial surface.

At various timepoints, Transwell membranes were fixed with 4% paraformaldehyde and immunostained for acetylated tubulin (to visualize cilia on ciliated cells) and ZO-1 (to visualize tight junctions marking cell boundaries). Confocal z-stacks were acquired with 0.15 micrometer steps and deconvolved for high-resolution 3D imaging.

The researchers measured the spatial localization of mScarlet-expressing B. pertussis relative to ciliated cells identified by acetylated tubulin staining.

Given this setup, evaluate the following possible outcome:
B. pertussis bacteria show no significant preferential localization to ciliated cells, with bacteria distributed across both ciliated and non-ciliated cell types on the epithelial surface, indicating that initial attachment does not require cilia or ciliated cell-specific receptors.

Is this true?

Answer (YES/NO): NO